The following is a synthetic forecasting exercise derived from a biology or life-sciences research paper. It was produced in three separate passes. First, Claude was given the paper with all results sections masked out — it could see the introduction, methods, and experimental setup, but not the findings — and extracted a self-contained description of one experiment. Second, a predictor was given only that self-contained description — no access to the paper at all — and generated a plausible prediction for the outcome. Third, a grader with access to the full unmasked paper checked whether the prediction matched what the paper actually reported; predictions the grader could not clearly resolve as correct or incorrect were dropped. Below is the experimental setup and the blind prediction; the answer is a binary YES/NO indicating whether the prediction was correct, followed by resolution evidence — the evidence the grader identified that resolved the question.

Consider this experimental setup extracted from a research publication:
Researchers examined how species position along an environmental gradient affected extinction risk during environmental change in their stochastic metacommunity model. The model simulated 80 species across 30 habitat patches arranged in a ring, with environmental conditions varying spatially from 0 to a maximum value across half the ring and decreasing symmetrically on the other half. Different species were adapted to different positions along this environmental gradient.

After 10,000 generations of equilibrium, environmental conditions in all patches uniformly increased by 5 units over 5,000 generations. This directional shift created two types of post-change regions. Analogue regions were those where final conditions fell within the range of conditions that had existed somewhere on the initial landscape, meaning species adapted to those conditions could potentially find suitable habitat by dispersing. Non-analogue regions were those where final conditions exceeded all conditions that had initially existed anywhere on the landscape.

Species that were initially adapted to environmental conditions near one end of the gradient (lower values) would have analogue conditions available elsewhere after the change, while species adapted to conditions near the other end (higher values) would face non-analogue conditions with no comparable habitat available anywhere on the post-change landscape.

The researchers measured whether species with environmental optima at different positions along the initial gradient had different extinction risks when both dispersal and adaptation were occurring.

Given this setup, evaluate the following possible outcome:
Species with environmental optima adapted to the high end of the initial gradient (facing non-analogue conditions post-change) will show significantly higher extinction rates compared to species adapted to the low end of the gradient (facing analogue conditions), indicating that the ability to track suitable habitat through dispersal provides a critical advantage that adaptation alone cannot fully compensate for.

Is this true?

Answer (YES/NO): NO